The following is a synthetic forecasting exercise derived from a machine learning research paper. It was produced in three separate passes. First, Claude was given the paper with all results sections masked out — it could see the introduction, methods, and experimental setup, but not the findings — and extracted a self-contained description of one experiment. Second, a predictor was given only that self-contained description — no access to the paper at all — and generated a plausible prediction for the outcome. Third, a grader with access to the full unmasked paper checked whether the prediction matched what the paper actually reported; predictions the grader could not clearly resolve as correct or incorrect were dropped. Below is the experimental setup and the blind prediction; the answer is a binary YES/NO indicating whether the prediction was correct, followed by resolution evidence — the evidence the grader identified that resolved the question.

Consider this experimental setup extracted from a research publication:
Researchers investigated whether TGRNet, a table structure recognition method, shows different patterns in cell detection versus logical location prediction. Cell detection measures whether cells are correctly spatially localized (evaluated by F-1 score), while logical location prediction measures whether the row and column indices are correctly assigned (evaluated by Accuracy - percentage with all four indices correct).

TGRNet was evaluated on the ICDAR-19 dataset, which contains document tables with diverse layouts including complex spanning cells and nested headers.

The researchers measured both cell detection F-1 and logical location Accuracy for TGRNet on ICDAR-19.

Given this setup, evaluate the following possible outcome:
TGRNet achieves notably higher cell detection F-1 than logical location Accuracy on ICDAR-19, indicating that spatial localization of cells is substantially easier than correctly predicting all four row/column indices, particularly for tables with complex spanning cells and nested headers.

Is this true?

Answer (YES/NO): YES